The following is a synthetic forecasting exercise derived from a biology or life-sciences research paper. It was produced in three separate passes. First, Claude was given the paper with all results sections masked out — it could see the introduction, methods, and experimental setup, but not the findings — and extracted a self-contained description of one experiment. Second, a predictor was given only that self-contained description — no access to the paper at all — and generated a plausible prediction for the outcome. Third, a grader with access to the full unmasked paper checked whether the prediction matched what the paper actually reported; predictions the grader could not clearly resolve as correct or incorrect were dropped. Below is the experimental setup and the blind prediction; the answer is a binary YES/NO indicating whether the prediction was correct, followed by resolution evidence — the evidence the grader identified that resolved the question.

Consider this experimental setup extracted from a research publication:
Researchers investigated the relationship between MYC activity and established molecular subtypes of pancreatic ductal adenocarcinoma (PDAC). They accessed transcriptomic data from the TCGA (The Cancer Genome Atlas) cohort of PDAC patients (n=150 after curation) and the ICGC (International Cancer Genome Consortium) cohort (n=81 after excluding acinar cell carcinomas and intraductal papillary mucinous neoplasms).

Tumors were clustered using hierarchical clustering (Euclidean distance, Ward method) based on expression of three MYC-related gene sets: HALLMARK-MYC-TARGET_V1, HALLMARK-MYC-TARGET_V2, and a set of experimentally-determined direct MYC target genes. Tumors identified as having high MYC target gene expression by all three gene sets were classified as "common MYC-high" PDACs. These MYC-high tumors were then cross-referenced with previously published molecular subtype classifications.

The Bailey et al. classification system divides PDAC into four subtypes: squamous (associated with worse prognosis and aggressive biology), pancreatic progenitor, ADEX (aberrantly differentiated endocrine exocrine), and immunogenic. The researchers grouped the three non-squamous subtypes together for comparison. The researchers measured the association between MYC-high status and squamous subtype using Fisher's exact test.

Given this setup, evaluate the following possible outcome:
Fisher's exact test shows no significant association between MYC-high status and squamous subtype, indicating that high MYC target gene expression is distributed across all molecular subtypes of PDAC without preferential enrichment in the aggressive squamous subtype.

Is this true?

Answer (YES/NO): NO